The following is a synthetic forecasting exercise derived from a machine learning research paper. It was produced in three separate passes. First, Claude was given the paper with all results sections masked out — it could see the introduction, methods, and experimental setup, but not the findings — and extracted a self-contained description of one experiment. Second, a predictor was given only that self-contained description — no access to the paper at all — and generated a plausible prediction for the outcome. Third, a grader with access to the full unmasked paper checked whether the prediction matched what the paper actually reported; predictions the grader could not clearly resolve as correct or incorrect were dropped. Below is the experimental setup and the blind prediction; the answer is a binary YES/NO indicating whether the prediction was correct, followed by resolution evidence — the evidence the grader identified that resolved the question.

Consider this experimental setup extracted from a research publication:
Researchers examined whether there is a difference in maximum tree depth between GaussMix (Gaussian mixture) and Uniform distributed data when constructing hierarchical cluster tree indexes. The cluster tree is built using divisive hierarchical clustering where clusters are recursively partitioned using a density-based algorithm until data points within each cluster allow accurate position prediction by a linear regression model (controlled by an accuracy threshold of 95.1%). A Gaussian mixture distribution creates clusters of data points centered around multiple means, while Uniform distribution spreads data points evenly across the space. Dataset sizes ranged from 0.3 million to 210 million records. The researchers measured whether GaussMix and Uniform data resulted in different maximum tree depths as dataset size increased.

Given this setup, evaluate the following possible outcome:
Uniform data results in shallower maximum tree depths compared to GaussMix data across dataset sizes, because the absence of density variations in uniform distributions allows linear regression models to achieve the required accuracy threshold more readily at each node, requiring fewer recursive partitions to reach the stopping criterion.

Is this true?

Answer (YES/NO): NO